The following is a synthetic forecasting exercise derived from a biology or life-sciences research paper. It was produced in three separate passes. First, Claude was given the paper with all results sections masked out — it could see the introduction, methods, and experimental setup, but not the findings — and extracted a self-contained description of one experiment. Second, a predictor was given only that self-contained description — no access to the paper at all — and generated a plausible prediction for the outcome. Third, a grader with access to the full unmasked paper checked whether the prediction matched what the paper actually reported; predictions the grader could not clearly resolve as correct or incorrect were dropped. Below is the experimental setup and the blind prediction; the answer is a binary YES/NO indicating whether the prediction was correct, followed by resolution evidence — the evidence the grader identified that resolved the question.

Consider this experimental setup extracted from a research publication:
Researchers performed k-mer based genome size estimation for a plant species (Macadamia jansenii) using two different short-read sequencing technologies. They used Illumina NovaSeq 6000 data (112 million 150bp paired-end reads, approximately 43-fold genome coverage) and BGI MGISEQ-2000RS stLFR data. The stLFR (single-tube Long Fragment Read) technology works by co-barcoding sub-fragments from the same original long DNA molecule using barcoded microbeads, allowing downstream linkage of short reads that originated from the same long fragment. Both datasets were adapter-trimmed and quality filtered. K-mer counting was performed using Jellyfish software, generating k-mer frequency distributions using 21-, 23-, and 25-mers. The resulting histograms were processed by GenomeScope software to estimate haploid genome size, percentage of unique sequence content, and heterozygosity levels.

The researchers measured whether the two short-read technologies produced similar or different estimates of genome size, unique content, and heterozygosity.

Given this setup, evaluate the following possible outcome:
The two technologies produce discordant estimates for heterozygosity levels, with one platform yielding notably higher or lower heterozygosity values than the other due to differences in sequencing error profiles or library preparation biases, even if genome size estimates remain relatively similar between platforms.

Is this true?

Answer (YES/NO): YES